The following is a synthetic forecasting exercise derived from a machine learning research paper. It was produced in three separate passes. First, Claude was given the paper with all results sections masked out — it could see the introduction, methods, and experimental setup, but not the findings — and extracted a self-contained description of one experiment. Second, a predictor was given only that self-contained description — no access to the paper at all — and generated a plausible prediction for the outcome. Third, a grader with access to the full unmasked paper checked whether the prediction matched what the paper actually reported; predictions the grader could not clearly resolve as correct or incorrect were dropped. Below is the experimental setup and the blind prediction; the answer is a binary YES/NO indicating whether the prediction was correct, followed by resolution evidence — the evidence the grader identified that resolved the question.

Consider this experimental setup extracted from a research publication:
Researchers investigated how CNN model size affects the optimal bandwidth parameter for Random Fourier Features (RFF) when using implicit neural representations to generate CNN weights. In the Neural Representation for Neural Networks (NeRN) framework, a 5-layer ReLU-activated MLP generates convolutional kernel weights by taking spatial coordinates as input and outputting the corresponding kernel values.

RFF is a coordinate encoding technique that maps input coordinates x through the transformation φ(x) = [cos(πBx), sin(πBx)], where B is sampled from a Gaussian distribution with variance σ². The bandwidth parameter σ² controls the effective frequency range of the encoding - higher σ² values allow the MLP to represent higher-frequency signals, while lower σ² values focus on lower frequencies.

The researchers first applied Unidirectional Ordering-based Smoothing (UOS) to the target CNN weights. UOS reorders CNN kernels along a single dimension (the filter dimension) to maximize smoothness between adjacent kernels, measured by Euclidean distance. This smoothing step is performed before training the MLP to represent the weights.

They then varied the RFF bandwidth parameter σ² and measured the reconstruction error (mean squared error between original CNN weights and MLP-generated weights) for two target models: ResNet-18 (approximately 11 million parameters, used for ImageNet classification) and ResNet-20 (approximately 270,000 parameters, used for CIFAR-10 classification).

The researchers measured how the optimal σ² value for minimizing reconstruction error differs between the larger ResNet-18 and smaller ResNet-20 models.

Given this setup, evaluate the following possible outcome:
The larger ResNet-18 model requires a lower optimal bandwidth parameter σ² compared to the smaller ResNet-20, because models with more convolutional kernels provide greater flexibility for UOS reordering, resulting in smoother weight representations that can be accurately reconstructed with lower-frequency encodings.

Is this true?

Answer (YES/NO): YES